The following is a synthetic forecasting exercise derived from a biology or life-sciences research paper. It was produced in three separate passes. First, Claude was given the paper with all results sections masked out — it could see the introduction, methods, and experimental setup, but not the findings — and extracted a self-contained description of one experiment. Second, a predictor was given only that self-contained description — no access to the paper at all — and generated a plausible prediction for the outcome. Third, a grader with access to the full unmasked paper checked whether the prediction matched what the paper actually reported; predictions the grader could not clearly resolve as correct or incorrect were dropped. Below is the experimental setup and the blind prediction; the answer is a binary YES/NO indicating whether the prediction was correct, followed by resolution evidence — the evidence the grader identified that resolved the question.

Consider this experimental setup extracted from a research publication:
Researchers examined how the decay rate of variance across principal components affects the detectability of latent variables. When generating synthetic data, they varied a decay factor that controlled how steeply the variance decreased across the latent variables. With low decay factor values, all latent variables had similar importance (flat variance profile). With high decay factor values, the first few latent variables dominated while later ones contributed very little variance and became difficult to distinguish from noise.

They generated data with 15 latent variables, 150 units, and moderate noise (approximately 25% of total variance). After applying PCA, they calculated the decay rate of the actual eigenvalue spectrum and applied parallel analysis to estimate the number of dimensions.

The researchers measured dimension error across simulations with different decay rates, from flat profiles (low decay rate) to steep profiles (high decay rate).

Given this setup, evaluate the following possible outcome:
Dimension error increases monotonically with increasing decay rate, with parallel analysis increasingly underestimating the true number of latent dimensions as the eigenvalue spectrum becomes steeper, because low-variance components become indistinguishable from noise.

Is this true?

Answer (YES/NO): NO